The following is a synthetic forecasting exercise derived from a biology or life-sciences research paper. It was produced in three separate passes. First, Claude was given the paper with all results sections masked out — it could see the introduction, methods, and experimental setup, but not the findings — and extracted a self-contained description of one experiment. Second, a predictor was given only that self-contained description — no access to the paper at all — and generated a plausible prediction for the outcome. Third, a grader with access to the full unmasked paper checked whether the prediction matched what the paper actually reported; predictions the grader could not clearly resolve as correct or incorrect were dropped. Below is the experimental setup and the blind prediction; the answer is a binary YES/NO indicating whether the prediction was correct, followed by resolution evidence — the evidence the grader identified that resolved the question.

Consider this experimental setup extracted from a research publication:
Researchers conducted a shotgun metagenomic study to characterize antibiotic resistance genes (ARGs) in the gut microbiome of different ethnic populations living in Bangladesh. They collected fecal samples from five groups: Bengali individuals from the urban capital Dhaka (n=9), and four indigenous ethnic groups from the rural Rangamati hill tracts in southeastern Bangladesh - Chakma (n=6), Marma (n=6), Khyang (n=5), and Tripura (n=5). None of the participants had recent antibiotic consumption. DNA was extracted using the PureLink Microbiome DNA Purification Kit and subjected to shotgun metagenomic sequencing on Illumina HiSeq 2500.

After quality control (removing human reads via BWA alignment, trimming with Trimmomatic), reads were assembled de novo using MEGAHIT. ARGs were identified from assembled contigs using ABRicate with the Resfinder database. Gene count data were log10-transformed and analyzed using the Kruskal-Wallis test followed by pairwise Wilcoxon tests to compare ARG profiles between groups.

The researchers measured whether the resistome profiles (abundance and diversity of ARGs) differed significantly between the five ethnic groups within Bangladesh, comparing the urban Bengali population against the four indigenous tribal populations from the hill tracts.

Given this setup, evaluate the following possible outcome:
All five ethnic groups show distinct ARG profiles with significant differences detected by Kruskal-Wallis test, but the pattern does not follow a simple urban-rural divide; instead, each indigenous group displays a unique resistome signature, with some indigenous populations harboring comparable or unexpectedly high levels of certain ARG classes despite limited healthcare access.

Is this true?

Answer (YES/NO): NO